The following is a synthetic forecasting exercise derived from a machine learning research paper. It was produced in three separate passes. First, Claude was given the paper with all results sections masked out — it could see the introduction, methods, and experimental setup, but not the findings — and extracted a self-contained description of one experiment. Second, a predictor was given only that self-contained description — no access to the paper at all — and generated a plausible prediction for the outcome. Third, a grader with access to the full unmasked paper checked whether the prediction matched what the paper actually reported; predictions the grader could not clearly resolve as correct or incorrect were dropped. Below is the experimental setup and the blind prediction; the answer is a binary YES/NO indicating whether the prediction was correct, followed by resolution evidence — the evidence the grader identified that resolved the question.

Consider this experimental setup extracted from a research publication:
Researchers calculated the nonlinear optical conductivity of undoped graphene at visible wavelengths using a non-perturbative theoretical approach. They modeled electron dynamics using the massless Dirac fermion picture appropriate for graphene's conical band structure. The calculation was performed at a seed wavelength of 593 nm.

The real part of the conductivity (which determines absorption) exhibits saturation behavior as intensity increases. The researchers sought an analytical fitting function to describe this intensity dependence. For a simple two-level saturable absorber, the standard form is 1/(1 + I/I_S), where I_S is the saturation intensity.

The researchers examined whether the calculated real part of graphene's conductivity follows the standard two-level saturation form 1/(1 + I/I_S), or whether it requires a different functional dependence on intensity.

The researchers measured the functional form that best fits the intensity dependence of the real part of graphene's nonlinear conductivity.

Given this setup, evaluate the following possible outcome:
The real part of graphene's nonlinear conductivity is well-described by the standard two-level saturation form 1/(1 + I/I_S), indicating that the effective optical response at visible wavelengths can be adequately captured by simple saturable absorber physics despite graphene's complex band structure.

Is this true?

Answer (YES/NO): NO